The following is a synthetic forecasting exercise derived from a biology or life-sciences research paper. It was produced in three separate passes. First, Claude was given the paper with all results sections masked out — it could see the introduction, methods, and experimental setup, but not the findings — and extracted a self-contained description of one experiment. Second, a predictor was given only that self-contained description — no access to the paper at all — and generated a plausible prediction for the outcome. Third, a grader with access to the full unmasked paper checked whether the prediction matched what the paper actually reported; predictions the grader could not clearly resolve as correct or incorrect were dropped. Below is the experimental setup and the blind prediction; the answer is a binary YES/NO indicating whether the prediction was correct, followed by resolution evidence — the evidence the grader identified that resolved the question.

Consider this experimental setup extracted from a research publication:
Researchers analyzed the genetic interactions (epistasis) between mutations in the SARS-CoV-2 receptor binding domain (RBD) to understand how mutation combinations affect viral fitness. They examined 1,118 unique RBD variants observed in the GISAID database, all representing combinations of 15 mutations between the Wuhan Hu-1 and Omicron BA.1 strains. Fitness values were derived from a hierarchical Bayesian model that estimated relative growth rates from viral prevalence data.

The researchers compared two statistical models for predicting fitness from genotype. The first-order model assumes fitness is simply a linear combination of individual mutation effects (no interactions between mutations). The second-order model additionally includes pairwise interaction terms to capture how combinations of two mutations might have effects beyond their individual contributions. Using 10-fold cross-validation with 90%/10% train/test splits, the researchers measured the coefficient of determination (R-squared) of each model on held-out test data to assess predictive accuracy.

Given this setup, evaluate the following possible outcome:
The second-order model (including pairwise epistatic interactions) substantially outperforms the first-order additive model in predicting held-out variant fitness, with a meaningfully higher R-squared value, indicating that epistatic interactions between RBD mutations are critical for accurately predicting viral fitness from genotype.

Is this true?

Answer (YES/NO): NO